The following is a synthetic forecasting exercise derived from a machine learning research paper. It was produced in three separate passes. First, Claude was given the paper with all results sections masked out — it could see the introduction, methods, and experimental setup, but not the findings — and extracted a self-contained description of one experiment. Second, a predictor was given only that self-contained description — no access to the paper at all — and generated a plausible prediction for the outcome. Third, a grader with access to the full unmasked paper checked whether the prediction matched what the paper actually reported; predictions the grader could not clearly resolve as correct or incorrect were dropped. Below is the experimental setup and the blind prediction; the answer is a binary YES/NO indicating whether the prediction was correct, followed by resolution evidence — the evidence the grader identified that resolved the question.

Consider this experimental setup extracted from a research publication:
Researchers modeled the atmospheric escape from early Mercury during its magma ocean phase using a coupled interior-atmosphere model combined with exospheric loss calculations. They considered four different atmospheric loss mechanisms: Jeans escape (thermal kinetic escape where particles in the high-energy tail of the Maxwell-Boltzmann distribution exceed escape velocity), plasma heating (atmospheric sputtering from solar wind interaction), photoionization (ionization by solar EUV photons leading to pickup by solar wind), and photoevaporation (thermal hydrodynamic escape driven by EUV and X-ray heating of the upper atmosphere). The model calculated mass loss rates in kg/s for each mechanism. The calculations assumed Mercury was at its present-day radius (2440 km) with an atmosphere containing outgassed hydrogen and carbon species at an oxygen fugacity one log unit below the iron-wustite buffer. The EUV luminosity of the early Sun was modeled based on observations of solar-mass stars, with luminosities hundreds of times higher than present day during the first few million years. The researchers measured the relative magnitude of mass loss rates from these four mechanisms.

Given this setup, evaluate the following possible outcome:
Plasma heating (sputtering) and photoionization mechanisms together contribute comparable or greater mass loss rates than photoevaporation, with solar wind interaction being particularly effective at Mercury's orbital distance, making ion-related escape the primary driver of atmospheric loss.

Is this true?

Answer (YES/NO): NO